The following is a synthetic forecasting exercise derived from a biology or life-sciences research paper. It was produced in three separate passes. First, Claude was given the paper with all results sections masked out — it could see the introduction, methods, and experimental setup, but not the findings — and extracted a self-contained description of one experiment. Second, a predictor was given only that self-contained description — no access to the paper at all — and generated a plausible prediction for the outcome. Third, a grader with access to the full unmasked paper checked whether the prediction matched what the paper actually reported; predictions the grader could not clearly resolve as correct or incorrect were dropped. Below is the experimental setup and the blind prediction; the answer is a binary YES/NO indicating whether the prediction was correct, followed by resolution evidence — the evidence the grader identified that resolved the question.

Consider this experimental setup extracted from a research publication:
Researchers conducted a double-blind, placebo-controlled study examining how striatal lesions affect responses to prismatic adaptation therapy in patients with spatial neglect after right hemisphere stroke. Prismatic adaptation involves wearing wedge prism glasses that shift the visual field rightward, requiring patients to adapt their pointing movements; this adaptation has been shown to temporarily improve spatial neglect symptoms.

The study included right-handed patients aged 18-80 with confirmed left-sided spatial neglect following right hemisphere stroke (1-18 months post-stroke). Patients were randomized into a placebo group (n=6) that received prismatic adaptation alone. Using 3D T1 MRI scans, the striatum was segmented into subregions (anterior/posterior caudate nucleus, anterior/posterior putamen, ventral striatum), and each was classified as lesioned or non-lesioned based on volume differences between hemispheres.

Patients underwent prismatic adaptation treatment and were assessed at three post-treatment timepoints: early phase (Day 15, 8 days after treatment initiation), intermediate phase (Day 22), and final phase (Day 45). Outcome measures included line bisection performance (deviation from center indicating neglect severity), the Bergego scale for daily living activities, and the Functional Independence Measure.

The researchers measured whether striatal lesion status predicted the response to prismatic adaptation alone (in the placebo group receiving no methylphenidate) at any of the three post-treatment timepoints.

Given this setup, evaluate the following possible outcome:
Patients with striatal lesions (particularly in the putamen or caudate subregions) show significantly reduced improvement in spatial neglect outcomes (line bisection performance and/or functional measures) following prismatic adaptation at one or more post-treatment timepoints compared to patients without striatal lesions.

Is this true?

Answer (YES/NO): NO